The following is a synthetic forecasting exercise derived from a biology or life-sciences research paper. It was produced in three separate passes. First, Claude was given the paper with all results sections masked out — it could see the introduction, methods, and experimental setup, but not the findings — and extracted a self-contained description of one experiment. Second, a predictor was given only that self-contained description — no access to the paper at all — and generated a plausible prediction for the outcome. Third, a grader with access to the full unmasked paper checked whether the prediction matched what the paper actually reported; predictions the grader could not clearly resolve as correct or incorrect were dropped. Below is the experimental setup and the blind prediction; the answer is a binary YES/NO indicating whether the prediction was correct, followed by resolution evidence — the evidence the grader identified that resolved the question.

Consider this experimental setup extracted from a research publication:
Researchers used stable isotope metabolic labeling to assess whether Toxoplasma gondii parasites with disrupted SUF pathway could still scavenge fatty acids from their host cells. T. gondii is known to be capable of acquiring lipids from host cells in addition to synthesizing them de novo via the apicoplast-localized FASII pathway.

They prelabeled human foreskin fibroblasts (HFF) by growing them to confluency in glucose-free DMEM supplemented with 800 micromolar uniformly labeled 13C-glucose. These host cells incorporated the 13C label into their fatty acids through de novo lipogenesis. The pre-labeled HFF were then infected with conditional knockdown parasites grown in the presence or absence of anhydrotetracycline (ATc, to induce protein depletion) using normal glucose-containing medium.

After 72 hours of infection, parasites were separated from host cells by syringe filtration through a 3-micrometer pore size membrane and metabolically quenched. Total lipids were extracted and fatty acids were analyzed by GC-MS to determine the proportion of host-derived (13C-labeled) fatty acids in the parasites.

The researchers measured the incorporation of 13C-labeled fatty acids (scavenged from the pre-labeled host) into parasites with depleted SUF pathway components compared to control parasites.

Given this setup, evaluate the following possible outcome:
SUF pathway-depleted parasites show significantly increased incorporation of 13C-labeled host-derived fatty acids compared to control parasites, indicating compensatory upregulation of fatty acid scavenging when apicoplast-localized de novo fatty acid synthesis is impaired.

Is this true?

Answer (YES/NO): YES